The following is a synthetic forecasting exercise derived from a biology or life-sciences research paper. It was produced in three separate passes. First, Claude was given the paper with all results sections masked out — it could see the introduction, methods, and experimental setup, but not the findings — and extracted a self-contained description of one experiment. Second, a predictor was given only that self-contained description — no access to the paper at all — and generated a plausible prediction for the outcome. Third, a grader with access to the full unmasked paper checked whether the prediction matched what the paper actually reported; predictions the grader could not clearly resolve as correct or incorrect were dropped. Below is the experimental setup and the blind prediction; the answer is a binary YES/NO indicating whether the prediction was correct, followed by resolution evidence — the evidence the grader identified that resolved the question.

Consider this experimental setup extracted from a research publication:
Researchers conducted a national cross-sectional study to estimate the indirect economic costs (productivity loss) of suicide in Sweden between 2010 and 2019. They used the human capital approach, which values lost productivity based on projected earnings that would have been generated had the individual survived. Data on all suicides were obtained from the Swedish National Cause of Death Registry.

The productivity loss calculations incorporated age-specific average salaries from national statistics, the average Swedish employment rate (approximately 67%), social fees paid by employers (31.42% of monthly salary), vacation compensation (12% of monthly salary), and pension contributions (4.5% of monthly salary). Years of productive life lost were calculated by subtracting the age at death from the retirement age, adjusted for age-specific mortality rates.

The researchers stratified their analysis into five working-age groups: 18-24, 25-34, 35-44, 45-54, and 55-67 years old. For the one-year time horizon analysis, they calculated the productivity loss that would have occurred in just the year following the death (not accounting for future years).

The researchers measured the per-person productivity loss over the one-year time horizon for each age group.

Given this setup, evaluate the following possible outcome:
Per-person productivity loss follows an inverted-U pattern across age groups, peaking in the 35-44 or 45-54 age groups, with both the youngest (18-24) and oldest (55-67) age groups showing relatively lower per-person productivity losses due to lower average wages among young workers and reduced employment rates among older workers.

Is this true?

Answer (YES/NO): YES